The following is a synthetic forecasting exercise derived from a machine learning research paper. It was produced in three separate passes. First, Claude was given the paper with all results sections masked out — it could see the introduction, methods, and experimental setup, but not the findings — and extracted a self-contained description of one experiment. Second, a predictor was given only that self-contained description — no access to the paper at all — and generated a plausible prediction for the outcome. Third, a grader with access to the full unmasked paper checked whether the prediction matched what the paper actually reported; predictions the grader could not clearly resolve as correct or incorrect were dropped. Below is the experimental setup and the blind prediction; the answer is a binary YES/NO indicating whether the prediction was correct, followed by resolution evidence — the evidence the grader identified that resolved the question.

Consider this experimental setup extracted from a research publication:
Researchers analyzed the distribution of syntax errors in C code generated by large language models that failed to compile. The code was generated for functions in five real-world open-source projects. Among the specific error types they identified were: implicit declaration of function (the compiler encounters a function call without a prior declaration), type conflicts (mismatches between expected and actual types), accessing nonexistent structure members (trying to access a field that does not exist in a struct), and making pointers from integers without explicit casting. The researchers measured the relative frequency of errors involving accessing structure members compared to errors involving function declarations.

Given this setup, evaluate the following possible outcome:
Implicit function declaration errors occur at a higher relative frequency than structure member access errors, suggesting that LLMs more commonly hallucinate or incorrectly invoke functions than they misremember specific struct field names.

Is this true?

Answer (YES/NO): YES